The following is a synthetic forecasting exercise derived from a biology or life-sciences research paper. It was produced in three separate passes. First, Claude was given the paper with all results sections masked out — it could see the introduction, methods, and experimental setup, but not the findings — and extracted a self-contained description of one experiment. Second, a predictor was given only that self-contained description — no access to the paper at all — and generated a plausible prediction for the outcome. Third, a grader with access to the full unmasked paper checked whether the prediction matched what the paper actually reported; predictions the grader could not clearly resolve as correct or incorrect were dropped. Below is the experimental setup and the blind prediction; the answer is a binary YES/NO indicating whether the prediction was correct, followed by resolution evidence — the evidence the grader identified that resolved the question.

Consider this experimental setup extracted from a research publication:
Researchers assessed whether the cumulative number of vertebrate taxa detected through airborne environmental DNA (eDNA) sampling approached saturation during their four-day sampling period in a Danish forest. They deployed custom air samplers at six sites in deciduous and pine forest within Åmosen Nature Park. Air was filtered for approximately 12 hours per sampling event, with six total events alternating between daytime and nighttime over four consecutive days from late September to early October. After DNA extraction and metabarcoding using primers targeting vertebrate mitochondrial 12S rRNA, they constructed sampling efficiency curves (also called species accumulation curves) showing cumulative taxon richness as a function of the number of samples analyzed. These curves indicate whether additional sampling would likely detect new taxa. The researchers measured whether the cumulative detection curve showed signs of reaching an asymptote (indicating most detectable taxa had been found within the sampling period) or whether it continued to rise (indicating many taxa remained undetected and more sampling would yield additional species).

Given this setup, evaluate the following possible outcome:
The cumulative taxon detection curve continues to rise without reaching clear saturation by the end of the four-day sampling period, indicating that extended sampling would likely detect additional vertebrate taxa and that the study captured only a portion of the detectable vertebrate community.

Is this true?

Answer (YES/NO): YES